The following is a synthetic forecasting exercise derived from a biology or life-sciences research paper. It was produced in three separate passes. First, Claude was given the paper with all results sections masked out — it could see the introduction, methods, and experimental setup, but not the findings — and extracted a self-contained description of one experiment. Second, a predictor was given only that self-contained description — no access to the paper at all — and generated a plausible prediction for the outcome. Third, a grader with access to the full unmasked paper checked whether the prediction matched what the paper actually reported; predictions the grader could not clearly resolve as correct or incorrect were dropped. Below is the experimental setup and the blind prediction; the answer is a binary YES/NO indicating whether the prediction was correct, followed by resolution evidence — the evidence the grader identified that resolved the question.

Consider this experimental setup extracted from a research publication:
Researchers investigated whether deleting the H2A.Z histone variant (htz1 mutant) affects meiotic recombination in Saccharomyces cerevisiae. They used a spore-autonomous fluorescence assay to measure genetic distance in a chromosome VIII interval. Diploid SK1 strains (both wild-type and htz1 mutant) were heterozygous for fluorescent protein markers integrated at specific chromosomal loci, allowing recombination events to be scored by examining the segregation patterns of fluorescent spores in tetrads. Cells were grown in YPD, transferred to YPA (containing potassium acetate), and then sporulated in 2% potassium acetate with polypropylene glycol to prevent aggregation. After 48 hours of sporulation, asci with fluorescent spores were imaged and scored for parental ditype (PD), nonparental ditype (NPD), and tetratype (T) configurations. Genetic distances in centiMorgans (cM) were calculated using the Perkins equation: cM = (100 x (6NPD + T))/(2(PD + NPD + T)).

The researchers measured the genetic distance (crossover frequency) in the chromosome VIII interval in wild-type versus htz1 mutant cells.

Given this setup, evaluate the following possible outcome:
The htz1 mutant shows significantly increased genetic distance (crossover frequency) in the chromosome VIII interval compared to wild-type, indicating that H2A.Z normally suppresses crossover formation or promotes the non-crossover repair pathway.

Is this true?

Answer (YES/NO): NO